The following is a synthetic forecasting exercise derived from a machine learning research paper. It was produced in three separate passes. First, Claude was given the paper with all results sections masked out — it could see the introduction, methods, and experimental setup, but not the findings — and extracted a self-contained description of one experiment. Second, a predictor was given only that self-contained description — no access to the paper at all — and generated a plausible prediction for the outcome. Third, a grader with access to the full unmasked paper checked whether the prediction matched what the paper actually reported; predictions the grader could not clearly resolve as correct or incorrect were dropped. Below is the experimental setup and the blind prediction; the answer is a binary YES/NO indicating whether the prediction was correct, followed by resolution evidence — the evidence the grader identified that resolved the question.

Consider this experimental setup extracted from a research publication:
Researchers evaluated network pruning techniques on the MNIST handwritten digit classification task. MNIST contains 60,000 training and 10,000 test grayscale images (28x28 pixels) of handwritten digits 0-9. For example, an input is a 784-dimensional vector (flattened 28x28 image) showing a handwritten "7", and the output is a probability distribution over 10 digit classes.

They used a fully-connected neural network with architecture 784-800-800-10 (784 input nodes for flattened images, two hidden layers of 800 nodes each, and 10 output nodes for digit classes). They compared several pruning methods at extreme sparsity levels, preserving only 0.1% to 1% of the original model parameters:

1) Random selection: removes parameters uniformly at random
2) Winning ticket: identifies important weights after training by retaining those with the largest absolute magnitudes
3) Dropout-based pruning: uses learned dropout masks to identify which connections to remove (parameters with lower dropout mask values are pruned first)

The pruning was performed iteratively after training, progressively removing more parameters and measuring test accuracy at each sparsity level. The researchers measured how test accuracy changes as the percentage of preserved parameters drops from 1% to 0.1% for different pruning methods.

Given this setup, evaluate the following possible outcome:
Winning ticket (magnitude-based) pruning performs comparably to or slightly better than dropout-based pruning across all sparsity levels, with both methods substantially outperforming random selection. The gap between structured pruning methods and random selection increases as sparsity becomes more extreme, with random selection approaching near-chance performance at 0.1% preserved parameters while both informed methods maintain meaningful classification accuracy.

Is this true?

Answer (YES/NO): NO